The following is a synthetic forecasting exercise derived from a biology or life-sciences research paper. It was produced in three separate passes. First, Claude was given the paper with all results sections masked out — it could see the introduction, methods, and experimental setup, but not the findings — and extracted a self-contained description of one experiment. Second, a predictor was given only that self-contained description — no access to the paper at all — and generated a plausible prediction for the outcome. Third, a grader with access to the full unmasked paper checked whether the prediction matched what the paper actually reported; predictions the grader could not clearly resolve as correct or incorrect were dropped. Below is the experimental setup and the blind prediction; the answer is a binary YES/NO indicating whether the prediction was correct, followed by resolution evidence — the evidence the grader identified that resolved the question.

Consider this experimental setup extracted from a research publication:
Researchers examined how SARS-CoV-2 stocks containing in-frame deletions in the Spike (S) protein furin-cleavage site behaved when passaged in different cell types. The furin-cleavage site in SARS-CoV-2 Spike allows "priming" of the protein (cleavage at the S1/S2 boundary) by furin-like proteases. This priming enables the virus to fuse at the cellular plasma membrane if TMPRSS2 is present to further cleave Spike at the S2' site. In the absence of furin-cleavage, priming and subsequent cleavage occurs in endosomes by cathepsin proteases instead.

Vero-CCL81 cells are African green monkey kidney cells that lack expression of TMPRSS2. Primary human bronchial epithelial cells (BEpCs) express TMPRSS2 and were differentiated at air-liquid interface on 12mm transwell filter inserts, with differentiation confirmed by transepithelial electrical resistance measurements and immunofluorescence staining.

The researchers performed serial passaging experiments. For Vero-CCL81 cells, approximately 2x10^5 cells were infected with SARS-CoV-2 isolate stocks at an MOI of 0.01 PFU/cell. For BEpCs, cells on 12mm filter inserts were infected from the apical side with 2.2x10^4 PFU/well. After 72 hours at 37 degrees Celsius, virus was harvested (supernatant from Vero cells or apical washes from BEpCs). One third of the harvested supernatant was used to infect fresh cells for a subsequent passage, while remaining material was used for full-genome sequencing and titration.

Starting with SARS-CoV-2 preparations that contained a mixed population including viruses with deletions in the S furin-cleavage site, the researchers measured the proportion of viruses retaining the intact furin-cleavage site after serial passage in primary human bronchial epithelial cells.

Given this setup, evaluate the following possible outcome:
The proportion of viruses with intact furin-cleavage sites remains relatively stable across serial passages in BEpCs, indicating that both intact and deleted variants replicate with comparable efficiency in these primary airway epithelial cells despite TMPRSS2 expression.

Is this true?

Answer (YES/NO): NO